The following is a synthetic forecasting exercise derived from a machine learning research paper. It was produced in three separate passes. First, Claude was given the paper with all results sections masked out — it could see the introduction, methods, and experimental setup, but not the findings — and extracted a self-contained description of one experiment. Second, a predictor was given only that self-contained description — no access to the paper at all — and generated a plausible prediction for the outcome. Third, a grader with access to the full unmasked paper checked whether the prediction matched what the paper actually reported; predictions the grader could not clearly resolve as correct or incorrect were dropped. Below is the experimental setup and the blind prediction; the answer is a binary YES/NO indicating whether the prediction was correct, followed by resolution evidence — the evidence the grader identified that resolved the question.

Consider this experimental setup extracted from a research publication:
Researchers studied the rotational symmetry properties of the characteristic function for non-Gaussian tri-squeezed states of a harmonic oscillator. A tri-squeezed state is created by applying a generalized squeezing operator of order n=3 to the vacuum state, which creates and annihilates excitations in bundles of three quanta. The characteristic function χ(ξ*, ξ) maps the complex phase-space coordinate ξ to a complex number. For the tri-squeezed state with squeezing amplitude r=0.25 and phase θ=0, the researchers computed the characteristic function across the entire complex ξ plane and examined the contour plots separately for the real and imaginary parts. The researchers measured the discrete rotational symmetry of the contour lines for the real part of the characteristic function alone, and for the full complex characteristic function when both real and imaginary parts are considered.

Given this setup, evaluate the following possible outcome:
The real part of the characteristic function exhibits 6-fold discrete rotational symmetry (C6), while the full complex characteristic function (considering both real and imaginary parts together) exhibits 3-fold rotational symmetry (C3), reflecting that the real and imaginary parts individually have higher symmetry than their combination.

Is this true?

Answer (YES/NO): YES